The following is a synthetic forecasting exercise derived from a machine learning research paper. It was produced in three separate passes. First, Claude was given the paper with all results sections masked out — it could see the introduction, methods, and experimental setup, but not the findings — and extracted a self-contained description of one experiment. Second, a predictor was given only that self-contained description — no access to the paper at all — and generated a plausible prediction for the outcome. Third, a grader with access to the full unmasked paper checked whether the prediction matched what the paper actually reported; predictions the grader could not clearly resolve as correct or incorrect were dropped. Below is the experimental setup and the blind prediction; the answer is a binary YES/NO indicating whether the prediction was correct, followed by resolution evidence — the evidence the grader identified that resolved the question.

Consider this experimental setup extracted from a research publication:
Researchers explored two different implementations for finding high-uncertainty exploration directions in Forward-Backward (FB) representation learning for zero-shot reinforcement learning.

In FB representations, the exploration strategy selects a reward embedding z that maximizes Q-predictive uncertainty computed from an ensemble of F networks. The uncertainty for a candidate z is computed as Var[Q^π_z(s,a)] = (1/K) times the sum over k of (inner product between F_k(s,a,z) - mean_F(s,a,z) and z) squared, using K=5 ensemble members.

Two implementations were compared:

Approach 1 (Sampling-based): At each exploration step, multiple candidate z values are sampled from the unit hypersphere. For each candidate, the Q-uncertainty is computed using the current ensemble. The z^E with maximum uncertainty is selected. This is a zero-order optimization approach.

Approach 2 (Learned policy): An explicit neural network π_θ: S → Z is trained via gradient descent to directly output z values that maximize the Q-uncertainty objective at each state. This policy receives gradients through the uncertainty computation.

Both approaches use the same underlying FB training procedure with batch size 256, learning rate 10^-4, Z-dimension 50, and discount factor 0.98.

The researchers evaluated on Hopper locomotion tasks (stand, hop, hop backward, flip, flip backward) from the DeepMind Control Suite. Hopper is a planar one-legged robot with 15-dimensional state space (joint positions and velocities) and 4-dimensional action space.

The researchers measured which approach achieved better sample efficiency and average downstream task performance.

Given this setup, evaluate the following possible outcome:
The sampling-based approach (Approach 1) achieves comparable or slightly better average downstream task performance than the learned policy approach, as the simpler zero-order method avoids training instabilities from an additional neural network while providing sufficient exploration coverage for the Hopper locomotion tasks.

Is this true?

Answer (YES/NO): YES